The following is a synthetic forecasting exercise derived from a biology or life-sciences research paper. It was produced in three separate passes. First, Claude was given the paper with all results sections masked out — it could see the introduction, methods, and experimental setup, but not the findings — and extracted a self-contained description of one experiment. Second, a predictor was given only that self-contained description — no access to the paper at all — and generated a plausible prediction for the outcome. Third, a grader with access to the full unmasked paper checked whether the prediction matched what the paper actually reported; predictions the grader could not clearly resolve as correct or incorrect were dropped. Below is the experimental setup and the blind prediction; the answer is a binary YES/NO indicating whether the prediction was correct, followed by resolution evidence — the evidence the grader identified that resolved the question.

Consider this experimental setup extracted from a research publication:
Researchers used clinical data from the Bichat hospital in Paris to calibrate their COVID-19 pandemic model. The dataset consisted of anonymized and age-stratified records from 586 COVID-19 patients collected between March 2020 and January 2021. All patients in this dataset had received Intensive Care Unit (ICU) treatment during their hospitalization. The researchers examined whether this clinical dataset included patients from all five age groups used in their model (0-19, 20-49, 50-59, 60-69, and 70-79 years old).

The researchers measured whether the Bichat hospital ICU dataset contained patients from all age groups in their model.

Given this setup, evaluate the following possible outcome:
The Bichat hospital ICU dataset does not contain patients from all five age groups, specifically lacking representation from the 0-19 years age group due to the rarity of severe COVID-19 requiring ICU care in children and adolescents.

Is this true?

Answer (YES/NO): YES